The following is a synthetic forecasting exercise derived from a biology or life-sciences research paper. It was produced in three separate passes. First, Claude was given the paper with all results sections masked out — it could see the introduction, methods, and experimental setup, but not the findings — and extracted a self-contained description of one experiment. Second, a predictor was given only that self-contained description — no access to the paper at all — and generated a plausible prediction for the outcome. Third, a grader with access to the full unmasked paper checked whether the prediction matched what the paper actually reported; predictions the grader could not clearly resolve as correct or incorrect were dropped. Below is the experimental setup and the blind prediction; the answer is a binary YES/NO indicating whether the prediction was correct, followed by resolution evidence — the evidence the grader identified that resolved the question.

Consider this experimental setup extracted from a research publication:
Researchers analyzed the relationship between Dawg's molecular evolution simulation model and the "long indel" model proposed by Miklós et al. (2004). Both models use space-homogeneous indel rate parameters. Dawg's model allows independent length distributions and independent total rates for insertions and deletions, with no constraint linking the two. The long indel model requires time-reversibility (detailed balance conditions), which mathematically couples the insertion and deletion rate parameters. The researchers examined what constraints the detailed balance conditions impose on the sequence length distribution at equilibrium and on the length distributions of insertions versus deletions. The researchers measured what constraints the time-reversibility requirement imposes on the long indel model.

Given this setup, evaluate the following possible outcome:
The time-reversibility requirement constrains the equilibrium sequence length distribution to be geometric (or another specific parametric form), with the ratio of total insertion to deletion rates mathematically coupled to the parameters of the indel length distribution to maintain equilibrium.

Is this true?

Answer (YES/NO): YES